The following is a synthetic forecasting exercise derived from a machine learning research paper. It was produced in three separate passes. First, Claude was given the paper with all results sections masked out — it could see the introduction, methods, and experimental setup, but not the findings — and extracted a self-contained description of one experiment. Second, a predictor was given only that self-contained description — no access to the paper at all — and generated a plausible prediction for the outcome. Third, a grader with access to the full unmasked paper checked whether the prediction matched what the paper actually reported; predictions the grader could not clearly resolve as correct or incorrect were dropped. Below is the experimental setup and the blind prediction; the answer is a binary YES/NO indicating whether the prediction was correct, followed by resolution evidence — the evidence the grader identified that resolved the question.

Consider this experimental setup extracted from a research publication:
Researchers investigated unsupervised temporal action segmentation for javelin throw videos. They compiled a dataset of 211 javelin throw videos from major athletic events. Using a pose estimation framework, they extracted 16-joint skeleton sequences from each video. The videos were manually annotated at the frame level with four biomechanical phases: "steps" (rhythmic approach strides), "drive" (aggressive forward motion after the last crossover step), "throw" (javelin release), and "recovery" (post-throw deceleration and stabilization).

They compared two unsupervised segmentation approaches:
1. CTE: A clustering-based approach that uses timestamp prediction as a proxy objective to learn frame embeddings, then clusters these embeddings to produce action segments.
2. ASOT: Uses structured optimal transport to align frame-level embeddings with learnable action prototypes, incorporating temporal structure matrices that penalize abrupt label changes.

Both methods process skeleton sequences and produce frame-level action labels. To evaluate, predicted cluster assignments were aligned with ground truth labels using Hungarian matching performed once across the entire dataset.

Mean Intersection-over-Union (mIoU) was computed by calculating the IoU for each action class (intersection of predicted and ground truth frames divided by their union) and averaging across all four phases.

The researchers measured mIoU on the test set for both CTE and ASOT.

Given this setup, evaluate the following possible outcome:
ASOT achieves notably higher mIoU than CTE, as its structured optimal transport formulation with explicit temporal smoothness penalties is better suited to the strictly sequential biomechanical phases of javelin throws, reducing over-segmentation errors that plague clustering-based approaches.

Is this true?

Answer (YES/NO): NO